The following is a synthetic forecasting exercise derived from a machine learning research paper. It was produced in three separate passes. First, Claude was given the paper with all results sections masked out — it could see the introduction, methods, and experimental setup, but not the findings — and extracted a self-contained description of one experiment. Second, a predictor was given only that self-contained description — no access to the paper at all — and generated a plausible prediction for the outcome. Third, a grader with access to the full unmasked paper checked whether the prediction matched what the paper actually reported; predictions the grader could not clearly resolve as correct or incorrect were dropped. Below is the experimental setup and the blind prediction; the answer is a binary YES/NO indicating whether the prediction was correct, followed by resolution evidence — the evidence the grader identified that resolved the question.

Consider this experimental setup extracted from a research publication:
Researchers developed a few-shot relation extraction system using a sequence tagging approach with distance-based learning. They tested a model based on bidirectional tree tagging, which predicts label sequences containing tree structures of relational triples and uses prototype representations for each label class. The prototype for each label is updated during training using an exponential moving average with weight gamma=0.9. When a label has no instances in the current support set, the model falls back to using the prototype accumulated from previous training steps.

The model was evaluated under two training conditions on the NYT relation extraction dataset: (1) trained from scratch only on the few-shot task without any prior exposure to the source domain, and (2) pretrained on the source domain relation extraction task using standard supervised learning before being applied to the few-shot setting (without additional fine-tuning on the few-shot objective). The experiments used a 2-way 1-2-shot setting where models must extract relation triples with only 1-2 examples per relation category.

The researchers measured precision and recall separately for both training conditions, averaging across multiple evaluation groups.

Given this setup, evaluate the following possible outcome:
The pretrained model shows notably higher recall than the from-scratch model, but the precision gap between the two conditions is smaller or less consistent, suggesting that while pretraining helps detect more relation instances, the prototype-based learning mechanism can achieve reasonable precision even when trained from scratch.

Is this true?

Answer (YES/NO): NO